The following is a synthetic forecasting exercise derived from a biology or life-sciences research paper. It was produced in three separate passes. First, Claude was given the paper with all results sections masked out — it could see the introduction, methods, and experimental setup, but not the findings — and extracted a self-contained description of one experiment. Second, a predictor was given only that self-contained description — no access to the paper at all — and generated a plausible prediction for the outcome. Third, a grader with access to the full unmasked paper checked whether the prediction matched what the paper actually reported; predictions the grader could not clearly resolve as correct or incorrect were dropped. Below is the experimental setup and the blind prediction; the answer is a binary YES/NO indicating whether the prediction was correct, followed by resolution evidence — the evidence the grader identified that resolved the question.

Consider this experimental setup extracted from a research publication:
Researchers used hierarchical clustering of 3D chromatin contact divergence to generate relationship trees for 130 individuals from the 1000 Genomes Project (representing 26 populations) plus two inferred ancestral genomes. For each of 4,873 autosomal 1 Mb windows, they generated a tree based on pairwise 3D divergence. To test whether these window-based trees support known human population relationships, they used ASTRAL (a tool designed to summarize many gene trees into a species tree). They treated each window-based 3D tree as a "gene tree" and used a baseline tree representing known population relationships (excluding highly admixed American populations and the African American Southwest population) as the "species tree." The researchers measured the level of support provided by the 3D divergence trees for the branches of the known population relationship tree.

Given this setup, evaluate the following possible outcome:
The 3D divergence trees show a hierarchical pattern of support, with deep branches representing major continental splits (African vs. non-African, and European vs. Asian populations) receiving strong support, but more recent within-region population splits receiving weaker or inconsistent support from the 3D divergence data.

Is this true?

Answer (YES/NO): NO